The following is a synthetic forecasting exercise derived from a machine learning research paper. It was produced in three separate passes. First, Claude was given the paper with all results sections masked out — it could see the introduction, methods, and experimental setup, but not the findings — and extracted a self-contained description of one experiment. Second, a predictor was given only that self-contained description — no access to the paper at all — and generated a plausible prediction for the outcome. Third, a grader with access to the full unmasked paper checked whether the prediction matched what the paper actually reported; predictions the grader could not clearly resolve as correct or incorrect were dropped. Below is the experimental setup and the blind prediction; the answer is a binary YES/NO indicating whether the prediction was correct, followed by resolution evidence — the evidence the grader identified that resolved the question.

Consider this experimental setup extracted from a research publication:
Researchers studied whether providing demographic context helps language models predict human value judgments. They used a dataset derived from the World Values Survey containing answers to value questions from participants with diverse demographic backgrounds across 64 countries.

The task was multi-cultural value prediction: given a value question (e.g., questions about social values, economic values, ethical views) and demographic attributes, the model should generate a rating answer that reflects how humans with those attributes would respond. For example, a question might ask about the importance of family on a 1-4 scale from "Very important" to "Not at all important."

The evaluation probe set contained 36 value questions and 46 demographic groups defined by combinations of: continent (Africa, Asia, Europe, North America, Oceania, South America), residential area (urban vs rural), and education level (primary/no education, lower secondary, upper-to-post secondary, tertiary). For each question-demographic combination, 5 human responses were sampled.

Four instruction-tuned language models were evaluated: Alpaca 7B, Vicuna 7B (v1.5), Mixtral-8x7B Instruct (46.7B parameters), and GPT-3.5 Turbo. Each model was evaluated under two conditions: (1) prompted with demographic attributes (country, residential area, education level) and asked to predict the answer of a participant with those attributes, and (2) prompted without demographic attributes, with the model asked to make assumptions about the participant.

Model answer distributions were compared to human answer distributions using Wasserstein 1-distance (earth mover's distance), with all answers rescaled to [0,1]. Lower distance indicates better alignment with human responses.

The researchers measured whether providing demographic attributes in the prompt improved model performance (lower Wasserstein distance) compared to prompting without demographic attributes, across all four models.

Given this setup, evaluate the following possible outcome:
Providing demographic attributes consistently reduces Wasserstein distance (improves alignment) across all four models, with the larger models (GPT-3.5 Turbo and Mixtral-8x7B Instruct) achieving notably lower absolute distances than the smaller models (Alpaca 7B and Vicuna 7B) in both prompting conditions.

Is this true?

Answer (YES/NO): NO